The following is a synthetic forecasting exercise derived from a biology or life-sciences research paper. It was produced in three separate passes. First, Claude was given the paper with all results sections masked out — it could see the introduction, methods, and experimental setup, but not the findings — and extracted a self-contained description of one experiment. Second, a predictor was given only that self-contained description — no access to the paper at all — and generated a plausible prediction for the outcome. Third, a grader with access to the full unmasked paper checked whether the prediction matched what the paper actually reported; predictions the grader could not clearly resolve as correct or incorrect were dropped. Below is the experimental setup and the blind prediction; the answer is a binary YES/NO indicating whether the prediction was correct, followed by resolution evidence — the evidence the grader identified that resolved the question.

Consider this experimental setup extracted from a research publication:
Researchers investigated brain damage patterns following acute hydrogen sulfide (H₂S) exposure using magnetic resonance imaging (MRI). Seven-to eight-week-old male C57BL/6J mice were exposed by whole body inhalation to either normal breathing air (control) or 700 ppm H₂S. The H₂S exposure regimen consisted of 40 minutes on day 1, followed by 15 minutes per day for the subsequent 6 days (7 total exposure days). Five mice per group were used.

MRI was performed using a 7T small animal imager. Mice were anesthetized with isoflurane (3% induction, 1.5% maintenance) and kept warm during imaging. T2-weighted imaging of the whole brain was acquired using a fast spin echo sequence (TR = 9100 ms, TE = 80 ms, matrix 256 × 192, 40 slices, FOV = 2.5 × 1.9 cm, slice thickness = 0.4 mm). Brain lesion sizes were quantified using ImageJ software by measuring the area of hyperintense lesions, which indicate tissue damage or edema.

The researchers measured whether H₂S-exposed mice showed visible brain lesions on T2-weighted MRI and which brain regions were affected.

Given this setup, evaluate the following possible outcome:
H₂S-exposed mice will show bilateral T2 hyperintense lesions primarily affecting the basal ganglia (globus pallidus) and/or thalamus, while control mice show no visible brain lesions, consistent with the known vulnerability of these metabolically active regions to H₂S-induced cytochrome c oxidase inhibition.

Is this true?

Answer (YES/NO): NO